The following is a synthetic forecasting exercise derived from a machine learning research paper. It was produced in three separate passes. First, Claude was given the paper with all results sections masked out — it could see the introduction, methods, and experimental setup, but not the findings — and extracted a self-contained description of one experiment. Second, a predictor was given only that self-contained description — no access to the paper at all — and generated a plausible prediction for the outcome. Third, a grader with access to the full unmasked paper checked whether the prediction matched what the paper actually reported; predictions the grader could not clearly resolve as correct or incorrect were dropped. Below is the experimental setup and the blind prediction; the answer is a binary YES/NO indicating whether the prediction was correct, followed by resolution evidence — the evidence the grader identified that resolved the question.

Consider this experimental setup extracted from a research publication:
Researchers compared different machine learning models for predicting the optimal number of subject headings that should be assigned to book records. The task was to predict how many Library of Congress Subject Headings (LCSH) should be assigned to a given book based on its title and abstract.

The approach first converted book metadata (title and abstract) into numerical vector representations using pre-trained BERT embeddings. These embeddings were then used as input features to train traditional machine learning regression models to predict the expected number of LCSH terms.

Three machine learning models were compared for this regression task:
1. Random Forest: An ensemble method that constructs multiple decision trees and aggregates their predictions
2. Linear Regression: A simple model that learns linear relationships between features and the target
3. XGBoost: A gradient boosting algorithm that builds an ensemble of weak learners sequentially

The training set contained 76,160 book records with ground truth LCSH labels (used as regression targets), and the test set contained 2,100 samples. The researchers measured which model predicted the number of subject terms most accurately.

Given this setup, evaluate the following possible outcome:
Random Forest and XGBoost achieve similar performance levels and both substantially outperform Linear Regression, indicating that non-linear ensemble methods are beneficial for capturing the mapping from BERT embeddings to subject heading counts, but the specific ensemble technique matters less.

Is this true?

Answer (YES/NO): NO